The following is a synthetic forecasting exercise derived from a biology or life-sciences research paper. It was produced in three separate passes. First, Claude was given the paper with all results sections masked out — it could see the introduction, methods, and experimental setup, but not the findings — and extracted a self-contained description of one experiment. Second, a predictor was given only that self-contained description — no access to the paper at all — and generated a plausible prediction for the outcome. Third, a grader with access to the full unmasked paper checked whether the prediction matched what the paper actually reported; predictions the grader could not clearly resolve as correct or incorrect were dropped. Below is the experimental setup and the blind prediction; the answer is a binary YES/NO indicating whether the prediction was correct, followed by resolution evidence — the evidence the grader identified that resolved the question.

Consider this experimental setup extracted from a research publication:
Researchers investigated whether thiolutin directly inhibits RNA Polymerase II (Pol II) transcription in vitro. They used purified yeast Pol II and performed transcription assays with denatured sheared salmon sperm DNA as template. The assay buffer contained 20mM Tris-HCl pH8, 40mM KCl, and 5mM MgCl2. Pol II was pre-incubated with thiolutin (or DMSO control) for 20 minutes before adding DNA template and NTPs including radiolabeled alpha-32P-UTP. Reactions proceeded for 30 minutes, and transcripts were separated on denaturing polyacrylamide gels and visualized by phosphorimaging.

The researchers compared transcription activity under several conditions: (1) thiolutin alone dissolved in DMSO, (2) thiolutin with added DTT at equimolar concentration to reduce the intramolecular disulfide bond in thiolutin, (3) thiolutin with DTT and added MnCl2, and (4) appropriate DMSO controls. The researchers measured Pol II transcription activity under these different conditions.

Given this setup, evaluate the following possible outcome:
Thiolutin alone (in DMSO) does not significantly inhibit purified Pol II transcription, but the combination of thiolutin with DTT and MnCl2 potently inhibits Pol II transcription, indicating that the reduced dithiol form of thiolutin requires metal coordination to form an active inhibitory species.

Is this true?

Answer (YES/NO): YES